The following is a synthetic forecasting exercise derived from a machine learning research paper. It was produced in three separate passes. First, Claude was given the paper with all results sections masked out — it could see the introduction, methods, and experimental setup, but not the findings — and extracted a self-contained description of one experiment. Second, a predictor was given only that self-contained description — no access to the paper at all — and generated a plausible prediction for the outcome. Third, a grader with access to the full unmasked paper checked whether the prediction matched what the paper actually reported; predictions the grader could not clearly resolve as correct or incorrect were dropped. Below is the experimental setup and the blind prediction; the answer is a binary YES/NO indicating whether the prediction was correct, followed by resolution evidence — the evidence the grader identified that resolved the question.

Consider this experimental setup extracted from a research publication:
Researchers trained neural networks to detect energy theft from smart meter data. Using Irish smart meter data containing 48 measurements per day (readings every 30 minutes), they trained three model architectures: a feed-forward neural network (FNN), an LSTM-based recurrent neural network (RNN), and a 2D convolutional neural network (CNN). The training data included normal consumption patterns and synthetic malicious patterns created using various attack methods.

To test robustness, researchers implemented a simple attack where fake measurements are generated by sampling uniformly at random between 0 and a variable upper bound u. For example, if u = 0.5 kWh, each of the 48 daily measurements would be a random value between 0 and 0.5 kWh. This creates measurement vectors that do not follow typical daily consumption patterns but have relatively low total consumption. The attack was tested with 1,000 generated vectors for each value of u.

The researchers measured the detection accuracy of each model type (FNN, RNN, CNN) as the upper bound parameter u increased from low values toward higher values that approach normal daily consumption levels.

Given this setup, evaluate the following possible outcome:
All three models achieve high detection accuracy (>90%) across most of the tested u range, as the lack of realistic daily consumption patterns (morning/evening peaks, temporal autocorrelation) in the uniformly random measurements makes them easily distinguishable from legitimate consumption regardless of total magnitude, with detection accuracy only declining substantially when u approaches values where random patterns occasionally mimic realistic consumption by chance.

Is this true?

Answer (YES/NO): NO